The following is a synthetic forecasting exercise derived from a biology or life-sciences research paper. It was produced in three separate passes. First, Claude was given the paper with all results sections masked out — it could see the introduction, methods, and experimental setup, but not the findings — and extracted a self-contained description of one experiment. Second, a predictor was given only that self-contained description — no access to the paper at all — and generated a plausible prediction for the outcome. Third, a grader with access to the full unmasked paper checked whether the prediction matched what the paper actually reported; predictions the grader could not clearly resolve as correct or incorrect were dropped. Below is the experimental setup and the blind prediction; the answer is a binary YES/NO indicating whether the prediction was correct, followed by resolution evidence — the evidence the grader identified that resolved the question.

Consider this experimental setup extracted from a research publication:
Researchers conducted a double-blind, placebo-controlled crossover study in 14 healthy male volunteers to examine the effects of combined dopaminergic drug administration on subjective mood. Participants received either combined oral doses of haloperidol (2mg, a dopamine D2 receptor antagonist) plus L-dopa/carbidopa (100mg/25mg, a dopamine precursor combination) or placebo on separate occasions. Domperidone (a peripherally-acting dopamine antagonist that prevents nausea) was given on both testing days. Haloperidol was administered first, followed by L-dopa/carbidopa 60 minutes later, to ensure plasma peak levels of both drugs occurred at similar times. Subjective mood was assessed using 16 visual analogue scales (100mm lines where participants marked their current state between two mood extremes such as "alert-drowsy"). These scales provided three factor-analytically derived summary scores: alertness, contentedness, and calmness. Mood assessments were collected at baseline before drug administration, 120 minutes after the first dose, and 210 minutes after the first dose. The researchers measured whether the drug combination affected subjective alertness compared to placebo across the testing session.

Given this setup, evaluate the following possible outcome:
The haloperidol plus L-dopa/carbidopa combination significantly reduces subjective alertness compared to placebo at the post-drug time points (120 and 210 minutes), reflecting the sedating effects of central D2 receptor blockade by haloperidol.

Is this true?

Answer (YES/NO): NO